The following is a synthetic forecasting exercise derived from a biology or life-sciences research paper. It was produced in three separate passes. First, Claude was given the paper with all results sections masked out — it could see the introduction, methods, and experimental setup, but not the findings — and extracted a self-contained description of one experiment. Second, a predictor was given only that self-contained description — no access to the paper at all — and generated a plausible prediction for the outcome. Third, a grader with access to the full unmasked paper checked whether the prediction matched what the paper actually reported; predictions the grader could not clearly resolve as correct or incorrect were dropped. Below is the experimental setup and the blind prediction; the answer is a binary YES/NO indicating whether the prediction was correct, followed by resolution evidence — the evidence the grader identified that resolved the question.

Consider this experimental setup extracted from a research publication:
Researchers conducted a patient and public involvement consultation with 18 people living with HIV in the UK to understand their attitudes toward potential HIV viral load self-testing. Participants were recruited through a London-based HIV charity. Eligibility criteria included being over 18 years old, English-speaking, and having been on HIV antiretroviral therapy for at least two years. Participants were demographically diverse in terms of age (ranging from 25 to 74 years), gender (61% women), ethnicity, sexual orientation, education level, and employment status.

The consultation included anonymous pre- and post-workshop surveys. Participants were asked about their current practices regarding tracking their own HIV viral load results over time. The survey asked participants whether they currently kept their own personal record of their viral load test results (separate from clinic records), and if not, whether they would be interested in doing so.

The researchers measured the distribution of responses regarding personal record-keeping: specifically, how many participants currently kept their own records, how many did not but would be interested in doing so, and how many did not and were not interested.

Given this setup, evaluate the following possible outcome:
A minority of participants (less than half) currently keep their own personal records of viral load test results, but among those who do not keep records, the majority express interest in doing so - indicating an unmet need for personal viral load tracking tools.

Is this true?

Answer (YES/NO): YES